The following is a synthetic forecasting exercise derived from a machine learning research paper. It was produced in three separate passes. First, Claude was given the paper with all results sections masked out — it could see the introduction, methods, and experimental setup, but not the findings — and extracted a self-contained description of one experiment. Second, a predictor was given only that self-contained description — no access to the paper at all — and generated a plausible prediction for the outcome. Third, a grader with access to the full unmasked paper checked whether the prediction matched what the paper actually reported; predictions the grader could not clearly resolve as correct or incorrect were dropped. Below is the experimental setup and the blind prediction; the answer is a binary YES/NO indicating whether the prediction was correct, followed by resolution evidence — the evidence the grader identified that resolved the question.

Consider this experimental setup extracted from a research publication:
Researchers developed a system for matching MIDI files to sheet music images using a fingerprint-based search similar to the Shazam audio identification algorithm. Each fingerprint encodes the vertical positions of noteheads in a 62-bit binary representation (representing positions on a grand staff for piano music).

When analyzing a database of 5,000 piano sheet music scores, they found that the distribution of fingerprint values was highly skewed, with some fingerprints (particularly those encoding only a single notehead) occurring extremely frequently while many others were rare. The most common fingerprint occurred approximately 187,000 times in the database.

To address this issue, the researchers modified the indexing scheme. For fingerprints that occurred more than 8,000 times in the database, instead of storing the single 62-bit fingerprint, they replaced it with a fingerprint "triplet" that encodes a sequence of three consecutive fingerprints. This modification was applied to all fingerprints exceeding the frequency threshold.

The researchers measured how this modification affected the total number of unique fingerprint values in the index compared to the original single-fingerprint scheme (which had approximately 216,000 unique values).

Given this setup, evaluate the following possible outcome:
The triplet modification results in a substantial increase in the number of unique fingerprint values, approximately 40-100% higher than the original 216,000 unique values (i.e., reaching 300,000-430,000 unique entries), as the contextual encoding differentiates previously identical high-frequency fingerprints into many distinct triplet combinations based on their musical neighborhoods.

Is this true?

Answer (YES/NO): NO